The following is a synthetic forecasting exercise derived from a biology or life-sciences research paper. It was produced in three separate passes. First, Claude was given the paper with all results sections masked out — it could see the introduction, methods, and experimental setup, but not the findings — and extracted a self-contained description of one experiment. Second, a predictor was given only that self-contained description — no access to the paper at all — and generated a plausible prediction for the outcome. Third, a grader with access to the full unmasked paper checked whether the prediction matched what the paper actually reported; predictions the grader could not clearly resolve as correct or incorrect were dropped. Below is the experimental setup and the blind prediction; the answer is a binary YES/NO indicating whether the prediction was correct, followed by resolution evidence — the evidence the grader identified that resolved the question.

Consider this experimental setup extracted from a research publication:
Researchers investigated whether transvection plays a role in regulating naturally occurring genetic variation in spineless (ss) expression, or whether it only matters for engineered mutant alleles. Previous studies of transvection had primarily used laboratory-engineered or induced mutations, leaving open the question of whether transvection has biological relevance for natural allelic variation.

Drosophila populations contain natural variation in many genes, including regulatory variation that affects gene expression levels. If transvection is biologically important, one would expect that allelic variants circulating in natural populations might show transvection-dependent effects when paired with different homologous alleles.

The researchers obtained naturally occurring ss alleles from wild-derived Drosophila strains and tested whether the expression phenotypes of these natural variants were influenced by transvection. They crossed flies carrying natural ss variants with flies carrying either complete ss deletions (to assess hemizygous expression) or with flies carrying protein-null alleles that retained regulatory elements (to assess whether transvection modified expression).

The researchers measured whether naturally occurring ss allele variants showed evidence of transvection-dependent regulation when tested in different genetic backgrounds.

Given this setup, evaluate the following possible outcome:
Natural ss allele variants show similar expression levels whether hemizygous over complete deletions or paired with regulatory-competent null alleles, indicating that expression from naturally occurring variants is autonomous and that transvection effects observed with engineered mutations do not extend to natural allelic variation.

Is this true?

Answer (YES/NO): NO